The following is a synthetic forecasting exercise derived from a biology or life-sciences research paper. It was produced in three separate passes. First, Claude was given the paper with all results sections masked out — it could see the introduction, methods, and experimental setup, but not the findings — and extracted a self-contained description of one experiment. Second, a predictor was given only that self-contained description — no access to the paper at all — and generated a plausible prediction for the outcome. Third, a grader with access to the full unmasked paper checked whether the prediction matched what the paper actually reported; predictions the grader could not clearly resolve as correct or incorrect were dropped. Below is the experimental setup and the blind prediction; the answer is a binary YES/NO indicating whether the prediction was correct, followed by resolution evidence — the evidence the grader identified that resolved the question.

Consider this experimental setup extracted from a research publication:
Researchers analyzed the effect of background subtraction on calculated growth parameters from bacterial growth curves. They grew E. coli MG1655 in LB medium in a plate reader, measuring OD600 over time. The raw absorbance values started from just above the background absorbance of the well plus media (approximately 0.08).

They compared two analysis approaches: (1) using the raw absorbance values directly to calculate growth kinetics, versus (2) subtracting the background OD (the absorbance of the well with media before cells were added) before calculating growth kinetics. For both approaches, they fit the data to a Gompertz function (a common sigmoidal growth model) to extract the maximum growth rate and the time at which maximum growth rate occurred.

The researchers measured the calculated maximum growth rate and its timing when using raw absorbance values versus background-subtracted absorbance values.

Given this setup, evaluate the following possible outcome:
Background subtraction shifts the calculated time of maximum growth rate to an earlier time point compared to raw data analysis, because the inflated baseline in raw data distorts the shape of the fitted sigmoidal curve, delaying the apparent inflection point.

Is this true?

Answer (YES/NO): YES